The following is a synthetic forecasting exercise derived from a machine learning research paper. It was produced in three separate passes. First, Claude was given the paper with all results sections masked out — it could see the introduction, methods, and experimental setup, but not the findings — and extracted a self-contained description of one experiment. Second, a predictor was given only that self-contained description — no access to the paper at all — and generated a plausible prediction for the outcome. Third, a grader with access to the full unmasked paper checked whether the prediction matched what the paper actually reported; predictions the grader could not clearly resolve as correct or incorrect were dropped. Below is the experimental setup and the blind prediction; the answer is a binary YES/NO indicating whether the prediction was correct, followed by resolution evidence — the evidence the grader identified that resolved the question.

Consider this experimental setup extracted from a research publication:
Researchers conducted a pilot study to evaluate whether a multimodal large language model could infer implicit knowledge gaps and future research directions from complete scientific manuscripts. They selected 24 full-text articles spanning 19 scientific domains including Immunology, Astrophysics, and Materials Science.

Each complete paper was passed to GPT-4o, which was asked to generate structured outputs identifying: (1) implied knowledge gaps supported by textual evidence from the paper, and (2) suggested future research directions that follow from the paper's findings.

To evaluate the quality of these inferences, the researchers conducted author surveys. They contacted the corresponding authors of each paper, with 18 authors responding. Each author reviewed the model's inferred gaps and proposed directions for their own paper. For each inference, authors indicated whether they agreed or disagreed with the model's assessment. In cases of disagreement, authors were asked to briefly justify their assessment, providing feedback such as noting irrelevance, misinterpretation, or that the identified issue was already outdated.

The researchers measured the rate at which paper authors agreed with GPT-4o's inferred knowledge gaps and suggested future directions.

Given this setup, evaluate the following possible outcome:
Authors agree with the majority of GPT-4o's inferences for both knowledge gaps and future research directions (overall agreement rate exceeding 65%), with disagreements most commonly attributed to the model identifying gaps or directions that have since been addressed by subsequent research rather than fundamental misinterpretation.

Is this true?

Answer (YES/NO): NO